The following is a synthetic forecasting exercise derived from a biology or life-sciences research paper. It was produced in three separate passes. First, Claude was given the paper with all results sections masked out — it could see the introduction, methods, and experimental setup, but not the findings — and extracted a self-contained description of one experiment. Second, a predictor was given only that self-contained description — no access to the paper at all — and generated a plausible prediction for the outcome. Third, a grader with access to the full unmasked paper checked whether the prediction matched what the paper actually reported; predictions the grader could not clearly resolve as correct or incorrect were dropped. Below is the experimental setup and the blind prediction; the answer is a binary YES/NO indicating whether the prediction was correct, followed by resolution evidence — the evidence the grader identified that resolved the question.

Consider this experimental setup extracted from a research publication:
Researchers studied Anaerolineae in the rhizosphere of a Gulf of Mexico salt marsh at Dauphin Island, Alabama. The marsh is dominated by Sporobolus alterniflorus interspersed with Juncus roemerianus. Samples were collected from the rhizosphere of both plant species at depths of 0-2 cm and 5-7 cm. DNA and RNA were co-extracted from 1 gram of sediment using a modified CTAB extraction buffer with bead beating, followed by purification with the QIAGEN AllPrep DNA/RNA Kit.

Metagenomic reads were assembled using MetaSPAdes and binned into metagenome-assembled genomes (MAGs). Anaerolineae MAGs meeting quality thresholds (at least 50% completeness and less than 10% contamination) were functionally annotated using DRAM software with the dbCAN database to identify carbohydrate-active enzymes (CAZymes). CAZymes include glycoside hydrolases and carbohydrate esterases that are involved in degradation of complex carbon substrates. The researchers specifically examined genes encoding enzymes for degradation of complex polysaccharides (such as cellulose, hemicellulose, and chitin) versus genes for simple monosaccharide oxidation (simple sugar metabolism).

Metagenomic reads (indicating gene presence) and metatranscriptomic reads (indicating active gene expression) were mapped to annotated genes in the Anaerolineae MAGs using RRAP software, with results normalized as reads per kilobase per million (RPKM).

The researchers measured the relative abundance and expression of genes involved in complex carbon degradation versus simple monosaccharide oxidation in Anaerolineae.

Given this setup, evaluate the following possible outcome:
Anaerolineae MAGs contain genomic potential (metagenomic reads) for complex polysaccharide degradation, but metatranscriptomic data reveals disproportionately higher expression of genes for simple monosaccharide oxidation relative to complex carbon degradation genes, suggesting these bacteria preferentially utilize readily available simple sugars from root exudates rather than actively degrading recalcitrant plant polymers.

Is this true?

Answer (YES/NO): YES